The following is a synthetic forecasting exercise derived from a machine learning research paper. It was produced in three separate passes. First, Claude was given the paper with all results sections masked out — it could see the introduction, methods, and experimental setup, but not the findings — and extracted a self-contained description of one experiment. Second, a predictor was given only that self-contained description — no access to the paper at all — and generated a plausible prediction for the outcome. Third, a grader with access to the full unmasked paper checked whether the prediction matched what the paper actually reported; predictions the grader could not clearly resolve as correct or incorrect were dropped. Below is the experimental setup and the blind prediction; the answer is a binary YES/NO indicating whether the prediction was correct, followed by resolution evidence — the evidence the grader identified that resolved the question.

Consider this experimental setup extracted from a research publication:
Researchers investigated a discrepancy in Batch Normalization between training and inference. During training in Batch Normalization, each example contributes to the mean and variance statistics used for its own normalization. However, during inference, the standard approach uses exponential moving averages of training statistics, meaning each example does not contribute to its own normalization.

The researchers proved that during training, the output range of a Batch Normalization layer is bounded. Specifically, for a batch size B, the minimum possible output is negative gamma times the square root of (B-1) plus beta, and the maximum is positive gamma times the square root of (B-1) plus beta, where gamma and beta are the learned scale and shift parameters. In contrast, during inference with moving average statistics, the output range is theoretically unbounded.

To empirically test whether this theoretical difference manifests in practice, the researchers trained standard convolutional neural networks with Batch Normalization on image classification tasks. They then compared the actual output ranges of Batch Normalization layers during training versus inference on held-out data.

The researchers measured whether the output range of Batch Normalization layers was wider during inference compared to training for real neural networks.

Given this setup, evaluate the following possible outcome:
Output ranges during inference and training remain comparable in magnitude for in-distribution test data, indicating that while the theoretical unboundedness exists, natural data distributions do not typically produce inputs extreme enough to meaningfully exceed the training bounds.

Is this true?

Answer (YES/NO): NO